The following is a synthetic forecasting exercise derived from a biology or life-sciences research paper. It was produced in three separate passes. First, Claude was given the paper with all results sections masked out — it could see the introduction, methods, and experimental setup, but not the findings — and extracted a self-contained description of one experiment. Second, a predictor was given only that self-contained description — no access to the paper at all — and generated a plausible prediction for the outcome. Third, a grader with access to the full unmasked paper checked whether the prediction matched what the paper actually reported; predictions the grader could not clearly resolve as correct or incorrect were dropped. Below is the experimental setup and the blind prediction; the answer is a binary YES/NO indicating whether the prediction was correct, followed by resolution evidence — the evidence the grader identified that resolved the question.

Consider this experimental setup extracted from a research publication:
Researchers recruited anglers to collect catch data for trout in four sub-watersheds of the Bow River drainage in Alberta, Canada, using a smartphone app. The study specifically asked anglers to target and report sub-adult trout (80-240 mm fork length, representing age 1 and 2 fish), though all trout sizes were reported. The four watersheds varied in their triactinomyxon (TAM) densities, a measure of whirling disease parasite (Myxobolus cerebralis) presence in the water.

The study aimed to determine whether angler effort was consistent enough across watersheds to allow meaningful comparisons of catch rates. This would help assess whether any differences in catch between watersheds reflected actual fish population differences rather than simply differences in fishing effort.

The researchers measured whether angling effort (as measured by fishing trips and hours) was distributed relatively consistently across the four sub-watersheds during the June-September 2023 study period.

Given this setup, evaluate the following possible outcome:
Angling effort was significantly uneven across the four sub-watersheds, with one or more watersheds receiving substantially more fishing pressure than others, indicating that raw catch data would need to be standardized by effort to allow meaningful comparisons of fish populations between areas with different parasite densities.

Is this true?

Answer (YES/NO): NO